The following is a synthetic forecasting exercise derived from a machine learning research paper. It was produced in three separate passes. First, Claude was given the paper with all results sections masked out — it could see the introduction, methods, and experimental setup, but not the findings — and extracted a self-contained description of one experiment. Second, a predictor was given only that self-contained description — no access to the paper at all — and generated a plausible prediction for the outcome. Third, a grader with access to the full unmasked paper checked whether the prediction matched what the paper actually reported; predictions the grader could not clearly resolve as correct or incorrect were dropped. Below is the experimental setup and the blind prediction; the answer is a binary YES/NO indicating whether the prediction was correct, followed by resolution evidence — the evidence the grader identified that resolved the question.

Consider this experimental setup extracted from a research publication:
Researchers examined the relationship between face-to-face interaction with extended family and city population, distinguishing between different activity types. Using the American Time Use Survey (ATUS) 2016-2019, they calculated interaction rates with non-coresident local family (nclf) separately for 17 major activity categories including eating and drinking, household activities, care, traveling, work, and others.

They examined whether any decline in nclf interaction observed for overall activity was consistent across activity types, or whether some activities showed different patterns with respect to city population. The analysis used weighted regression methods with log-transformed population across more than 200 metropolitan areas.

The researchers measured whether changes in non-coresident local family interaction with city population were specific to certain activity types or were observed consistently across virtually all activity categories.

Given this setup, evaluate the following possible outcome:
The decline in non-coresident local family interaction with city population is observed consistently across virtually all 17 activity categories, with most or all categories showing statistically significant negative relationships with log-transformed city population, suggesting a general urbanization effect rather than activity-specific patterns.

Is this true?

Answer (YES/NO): NO